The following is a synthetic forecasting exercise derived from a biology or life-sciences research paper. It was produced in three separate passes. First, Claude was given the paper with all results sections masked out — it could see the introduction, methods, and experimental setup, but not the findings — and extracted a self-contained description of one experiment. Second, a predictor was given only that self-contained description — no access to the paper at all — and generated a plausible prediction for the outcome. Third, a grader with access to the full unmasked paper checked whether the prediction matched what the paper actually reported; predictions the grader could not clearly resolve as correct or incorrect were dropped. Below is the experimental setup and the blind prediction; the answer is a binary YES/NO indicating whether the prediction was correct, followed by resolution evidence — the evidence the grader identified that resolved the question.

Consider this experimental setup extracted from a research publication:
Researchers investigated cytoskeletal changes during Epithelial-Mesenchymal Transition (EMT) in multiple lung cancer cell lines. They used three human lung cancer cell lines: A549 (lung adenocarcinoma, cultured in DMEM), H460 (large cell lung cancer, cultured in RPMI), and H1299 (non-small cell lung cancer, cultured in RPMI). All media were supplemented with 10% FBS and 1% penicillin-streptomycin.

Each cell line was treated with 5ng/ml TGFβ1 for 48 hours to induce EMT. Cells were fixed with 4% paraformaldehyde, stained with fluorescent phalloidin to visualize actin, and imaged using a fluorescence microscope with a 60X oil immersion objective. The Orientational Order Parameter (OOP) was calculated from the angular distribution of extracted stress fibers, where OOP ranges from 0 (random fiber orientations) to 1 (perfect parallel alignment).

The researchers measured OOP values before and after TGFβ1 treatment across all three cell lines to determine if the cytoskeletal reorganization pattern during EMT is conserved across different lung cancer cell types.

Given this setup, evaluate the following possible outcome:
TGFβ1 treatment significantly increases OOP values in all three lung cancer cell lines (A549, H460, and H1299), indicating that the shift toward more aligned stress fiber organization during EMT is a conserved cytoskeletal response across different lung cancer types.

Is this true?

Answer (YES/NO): YES